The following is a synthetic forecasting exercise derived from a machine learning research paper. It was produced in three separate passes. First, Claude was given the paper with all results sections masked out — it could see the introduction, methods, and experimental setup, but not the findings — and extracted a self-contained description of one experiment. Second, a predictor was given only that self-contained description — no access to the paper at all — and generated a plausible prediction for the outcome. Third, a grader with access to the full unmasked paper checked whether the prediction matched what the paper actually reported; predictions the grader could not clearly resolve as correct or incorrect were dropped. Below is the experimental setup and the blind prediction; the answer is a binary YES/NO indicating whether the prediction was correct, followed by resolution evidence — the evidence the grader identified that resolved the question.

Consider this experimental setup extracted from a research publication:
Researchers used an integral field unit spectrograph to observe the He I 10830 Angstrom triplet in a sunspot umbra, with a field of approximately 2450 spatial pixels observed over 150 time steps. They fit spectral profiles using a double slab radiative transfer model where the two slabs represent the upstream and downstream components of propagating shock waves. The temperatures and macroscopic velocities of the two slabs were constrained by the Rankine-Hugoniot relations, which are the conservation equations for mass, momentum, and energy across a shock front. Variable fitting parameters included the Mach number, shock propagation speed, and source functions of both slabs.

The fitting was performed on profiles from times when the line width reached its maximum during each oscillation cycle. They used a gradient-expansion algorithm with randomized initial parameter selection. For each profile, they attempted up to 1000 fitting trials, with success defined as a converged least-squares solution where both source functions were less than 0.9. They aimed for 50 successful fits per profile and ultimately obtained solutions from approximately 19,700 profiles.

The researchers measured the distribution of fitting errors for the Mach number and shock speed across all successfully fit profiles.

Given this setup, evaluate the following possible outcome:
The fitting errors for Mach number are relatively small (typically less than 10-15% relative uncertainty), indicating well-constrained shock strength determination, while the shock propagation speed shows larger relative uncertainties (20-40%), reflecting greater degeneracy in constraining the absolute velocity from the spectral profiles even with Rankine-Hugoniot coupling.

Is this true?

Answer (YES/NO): NO